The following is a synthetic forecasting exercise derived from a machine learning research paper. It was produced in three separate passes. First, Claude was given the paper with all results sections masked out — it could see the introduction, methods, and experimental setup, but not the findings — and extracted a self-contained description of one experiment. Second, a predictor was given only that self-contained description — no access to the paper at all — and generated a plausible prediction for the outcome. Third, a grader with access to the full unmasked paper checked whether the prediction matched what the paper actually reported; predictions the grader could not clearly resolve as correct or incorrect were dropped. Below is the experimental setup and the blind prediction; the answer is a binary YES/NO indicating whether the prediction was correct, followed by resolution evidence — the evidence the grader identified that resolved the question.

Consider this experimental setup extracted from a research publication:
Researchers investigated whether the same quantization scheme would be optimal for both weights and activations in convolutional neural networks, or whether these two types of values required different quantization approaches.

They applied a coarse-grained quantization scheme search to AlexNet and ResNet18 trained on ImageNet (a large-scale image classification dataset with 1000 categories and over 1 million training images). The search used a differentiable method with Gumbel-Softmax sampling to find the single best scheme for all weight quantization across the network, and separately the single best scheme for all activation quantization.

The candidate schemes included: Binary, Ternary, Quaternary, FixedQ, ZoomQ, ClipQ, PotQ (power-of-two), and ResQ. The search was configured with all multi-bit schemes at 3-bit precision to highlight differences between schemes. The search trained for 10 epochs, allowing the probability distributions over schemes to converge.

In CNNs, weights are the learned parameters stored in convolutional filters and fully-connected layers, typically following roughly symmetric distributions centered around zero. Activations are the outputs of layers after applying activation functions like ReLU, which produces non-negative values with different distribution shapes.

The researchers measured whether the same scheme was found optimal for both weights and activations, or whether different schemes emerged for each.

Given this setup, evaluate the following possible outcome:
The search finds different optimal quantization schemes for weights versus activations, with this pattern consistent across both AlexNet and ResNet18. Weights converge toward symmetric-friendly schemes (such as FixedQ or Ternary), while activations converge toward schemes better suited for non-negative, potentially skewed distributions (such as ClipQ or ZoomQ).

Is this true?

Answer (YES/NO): NO